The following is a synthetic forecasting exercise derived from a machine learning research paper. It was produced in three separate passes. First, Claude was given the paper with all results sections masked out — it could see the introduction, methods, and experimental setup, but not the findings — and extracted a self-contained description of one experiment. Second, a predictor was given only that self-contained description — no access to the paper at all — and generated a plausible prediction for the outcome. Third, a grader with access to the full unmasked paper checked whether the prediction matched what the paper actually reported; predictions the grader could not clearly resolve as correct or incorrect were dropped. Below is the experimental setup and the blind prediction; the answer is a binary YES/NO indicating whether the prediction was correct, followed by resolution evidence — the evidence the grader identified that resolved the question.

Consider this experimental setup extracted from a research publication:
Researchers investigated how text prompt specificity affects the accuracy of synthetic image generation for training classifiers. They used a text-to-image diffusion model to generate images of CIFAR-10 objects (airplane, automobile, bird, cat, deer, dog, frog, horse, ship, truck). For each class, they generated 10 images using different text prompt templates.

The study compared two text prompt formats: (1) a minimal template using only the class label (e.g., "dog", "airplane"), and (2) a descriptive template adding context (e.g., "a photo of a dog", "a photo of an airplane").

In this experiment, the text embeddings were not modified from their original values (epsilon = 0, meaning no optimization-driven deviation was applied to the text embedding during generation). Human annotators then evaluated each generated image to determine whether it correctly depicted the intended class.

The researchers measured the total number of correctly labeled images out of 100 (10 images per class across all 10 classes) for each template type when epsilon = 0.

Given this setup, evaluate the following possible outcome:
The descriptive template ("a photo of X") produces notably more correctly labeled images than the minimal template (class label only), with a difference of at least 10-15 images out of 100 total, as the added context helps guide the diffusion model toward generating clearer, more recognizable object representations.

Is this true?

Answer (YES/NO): YES